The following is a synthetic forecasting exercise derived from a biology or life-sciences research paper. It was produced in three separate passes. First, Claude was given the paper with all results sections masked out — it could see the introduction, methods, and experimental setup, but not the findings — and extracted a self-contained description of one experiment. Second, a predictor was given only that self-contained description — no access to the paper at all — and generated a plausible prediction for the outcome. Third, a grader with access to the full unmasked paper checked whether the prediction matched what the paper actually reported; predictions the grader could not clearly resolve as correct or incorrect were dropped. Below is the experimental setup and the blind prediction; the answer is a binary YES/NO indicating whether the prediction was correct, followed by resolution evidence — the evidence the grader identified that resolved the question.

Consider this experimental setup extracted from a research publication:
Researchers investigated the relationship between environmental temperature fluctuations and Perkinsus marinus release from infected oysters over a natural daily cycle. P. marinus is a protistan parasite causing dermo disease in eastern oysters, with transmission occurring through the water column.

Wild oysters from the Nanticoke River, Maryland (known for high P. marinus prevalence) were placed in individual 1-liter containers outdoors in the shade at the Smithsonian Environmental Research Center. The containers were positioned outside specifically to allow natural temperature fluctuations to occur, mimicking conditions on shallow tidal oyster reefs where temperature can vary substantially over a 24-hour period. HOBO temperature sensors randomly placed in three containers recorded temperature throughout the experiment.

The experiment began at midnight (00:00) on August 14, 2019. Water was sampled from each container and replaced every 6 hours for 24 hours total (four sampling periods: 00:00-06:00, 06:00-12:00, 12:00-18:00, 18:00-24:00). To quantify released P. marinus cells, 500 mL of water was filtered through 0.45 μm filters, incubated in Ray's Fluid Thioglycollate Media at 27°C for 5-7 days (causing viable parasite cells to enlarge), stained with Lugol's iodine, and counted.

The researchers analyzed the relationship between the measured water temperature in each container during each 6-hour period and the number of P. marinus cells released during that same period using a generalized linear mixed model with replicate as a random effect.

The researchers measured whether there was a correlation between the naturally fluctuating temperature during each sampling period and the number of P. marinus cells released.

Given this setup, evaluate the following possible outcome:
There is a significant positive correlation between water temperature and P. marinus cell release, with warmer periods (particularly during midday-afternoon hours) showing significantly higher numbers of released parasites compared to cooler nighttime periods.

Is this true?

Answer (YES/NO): YES